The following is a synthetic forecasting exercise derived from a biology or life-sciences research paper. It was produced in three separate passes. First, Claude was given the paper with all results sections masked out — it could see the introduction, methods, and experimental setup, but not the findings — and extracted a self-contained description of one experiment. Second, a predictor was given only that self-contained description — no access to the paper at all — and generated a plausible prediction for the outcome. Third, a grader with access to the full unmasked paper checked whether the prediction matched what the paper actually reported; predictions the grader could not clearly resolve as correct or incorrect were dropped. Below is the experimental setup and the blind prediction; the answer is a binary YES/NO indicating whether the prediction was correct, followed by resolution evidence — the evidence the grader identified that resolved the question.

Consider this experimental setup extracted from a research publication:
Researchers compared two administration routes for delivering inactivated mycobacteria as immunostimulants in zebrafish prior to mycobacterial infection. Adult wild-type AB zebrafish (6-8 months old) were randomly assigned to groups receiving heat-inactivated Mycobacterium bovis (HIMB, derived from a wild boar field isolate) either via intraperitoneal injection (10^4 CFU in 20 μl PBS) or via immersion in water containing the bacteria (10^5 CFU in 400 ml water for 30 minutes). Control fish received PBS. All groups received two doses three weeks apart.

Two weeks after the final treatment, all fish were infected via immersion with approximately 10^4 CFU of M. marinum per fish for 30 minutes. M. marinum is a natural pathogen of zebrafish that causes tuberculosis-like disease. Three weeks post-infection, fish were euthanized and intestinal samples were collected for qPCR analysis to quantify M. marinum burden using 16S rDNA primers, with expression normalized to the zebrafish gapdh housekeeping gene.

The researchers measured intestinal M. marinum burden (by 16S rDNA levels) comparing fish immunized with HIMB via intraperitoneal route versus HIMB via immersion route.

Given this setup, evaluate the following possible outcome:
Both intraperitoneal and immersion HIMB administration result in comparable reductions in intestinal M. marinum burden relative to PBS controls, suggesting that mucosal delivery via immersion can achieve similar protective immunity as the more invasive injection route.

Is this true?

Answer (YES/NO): NO